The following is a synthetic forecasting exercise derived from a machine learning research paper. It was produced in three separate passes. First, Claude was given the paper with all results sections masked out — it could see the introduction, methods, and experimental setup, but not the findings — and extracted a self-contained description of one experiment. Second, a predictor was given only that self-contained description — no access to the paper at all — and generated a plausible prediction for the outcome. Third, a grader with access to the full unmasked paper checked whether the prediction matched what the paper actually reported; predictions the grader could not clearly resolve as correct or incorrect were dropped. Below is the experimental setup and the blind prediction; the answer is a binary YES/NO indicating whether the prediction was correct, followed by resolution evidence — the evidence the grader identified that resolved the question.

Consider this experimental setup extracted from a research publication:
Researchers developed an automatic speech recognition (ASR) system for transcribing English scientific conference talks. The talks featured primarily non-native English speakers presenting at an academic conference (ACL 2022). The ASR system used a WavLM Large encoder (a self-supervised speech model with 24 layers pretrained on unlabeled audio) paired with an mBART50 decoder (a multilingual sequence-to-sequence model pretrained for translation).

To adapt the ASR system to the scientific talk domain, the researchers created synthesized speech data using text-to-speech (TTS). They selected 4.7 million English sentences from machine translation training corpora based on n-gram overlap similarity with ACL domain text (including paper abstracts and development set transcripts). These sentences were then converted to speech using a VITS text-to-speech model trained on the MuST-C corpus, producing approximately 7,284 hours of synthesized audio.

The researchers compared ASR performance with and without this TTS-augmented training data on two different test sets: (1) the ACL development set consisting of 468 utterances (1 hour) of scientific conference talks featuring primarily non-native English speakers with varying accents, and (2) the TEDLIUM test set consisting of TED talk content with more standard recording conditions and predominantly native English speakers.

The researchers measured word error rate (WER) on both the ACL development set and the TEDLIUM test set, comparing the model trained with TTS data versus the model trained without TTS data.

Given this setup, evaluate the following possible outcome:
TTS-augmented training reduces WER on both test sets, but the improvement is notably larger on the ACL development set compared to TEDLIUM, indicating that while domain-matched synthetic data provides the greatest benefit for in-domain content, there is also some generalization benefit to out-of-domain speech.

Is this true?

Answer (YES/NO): NO